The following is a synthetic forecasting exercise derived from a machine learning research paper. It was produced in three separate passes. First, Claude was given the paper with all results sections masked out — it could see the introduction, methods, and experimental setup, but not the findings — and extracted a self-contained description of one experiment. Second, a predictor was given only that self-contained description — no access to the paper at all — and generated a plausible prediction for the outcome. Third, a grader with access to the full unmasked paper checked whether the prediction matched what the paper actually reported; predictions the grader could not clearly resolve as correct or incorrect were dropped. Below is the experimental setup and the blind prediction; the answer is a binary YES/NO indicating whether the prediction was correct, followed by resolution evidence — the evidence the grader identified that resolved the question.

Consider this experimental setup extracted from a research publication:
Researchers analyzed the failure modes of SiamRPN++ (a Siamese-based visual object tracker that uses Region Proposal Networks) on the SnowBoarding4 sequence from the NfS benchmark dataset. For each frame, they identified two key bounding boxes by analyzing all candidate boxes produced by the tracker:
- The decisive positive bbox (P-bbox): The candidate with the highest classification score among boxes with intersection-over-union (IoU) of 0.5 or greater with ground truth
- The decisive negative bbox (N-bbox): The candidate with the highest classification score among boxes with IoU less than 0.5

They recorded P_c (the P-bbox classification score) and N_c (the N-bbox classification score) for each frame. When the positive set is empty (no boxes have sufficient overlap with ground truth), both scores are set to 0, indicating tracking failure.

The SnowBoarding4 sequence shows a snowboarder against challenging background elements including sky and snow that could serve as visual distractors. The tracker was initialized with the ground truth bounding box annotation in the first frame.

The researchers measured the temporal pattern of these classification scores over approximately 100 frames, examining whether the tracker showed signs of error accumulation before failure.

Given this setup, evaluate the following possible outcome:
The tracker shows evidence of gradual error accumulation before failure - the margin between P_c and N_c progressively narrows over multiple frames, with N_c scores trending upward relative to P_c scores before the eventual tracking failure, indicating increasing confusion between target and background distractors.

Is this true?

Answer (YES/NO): YES